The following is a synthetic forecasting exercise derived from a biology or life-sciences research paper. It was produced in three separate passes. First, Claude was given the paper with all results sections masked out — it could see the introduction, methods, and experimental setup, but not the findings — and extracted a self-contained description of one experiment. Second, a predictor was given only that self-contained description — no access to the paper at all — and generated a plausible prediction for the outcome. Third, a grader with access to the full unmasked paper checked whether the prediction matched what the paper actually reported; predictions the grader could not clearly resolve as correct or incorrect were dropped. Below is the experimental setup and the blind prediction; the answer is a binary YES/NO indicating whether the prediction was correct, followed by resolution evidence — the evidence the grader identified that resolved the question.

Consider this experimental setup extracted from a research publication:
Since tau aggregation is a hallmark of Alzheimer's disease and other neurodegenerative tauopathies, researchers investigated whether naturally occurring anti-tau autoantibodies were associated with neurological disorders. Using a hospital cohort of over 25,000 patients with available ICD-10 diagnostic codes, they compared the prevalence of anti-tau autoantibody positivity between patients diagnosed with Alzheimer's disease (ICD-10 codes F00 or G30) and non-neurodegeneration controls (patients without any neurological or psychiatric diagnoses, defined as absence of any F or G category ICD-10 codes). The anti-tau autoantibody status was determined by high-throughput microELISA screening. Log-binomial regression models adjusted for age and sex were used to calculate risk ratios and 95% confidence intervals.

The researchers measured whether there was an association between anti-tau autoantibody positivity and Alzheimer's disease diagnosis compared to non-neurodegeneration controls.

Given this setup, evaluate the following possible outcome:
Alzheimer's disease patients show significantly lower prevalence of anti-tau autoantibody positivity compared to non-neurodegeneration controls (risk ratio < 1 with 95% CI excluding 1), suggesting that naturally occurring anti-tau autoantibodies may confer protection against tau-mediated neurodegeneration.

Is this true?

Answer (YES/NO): NO